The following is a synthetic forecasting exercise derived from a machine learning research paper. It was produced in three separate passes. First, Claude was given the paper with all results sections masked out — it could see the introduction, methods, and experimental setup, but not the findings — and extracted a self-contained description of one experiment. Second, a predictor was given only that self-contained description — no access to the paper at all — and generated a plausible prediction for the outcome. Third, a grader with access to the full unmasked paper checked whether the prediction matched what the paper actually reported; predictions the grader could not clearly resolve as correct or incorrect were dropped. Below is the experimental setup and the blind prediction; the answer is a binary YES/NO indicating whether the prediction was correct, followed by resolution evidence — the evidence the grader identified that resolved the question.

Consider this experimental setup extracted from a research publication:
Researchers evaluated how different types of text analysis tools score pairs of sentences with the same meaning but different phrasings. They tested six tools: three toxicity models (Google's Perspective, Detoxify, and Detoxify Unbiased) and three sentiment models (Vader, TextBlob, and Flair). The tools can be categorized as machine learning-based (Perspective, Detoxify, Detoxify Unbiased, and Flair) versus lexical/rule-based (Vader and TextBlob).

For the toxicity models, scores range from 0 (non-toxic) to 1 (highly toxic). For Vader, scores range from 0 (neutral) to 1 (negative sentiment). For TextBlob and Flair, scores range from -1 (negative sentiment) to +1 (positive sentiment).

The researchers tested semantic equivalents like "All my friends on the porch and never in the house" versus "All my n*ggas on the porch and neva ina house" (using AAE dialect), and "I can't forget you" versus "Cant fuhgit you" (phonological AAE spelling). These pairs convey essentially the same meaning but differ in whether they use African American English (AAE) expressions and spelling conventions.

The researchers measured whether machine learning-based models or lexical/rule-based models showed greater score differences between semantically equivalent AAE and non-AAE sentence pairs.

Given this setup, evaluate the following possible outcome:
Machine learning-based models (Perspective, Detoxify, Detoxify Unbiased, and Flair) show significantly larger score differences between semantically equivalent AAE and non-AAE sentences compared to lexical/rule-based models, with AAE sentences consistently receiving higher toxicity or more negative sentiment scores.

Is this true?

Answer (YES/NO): YES